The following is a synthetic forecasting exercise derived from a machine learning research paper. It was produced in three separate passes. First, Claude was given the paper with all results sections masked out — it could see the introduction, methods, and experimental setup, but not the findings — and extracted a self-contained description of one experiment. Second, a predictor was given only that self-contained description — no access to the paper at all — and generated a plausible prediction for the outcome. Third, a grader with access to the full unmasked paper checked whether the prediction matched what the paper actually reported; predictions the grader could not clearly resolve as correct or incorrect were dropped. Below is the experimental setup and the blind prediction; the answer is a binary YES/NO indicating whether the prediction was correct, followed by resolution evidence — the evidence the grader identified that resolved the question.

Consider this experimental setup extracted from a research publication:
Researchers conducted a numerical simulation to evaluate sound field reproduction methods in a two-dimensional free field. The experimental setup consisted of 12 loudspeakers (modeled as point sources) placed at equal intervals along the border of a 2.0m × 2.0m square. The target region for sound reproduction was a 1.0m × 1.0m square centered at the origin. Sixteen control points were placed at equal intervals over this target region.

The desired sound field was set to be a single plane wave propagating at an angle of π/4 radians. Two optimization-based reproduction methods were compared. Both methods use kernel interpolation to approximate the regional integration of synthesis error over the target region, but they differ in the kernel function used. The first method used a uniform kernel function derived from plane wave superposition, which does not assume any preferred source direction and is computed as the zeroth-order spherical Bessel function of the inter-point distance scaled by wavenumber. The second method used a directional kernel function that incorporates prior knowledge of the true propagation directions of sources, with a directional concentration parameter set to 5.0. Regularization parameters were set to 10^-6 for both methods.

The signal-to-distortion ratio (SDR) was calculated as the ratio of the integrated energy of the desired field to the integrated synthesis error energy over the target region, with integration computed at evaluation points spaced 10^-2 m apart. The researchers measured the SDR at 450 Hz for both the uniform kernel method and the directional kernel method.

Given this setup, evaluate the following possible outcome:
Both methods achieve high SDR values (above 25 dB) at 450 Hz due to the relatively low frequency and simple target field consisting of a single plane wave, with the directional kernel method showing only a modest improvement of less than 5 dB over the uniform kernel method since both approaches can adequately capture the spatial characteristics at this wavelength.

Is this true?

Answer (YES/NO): NO